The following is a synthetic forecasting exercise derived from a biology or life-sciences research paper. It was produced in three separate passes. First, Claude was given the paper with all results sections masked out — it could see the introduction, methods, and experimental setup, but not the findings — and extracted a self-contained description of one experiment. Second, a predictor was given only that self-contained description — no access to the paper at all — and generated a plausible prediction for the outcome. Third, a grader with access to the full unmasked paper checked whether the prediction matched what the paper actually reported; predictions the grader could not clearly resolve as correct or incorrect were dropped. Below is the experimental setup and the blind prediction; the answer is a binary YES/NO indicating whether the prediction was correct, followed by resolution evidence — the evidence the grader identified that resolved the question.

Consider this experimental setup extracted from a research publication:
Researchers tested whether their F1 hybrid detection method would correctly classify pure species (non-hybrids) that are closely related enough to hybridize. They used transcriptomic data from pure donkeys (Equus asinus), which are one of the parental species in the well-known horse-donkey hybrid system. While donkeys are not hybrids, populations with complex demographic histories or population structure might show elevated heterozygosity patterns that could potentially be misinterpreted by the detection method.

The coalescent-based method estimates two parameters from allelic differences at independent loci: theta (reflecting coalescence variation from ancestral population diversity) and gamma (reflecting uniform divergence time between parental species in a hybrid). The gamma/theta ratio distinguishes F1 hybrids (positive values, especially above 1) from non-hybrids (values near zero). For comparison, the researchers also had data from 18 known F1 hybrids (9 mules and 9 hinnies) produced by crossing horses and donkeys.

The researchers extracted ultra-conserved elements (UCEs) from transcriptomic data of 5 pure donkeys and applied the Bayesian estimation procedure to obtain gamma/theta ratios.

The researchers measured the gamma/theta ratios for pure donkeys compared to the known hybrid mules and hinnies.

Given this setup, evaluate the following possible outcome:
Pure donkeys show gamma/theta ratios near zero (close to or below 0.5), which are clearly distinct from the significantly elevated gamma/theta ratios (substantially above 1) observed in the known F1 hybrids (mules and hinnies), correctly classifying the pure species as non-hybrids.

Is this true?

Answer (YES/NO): NO